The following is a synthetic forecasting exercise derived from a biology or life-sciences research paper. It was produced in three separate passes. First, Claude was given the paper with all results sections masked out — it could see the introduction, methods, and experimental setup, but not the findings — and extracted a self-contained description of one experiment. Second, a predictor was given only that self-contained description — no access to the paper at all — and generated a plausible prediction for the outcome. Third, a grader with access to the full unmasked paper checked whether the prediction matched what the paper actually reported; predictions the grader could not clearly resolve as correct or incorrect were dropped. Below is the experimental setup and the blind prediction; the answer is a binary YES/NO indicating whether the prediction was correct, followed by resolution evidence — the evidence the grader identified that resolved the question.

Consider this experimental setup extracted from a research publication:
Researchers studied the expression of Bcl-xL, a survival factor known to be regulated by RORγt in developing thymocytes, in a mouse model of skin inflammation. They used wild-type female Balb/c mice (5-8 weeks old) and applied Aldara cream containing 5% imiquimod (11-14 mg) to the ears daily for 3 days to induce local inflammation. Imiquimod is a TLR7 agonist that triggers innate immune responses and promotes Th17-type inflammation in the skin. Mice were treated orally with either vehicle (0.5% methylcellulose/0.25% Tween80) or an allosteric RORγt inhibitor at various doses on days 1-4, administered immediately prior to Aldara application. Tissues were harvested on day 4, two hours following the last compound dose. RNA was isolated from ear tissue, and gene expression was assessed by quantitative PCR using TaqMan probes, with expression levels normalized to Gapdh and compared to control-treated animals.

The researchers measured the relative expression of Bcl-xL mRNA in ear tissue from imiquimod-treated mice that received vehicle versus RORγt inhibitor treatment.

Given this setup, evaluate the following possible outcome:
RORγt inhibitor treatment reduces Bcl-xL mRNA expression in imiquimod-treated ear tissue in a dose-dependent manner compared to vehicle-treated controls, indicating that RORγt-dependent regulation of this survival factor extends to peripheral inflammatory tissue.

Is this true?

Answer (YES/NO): YES